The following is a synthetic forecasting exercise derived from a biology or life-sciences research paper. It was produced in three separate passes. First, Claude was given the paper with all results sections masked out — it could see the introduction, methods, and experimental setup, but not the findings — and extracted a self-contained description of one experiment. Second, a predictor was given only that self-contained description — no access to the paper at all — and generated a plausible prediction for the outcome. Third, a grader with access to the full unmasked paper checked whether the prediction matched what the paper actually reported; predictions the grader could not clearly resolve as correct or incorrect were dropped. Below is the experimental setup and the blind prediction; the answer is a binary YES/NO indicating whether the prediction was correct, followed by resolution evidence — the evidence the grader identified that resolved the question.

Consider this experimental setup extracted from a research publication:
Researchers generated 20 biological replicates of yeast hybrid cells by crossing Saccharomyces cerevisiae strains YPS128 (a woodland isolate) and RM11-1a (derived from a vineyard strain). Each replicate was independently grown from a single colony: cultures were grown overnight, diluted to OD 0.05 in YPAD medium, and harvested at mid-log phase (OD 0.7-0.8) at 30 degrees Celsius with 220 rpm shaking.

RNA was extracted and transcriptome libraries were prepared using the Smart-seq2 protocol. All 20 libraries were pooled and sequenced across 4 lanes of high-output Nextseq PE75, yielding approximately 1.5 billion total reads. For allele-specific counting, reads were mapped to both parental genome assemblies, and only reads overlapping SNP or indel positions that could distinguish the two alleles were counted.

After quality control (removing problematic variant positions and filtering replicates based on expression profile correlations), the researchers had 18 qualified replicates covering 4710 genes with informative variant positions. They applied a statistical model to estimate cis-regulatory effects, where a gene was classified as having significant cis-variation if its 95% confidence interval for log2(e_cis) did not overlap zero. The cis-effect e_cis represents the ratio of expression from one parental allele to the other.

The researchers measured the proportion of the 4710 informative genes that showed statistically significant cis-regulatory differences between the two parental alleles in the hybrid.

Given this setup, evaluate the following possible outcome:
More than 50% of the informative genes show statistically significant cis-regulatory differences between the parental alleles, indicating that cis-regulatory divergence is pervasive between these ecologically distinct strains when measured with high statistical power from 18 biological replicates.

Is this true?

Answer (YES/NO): YES